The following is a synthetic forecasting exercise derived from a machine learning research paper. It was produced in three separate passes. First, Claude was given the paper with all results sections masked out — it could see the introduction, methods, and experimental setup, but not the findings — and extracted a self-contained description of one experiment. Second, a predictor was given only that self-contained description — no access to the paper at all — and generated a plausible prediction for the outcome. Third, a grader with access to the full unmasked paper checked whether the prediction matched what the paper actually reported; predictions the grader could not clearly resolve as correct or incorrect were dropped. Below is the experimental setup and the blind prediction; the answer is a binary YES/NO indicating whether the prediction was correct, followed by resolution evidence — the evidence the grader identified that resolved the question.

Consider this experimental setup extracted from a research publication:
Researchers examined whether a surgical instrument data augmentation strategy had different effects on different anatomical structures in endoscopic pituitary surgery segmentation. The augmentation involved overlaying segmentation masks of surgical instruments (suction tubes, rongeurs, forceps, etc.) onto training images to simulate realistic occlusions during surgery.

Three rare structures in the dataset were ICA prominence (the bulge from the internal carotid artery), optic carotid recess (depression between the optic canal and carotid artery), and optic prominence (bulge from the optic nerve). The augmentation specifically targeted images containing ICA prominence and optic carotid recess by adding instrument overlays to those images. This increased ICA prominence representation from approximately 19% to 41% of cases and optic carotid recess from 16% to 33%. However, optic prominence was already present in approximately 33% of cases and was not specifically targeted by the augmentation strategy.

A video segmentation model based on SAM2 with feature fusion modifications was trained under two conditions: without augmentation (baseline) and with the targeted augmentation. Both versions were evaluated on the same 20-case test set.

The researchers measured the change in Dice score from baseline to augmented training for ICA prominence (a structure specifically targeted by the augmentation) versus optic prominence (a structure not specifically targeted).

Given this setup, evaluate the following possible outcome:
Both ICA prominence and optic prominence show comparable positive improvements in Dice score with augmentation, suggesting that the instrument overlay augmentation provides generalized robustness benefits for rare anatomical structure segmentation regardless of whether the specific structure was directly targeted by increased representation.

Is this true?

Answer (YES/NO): NO